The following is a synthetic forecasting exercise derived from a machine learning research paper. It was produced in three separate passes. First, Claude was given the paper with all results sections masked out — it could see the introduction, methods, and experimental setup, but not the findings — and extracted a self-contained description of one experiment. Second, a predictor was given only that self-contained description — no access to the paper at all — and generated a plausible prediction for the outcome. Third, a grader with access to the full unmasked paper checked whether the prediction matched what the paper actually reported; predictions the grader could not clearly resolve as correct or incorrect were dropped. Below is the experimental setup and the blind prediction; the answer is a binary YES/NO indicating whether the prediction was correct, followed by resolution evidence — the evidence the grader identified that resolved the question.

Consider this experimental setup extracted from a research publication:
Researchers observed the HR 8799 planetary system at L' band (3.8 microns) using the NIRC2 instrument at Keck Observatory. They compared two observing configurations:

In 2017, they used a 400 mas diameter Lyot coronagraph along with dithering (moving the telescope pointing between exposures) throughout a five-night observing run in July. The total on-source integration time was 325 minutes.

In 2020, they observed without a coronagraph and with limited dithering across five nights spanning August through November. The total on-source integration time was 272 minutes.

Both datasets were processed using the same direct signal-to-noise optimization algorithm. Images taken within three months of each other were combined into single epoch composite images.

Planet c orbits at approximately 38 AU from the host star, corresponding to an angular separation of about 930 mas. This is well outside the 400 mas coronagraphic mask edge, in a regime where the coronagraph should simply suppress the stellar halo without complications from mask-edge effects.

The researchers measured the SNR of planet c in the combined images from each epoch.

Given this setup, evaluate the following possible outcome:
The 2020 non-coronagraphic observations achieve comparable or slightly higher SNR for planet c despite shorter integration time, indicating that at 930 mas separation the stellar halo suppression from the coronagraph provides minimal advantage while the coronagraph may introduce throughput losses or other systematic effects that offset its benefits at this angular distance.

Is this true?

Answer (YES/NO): YES